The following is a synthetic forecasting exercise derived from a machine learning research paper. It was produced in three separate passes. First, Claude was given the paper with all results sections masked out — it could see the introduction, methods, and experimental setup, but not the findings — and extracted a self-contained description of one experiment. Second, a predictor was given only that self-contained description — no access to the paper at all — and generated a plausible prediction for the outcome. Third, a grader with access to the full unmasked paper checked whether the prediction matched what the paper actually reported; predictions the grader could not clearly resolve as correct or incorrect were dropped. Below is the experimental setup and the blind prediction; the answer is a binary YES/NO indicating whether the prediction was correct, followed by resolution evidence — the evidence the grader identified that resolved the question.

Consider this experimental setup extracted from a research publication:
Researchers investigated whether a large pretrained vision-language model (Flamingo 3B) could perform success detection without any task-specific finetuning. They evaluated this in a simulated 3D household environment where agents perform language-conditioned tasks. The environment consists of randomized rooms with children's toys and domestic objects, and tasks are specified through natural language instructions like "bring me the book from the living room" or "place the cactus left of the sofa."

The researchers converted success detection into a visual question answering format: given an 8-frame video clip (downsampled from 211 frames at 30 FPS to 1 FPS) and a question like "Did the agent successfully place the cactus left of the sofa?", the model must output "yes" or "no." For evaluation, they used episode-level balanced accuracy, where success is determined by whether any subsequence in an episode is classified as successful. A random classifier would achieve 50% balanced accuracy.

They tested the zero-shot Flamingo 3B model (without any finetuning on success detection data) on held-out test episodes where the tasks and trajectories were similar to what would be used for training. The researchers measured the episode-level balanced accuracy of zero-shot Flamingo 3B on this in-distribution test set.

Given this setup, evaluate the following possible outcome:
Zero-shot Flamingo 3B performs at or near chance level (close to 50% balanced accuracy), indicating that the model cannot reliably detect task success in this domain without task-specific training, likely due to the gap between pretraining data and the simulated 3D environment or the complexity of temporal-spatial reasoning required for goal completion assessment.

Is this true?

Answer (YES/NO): YES